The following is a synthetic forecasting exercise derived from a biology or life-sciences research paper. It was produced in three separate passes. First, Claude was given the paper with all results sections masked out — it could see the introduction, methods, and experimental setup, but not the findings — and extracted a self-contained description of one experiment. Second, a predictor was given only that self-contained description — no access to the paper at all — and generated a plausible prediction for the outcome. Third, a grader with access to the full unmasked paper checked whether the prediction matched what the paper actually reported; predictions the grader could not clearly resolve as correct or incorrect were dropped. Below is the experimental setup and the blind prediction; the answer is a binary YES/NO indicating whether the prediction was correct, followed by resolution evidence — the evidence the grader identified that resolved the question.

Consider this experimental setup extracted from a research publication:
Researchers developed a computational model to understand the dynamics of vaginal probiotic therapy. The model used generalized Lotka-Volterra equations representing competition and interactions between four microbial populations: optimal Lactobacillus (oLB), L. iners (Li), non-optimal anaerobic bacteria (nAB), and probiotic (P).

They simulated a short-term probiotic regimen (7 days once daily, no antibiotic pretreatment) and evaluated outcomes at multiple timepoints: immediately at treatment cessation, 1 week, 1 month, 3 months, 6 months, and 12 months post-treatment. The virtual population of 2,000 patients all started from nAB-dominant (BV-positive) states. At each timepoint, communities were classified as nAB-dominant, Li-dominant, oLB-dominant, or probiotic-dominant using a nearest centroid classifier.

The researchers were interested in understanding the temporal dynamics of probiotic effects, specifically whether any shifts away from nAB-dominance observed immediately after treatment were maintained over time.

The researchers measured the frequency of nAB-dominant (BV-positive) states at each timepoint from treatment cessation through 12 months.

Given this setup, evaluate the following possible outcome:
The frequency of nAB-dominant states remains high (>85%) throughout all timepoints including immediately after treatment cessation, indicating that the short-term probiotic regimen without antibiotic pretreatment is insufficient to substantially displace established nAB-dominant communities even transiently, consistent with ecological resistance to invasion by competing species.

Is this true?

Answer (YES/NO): NO